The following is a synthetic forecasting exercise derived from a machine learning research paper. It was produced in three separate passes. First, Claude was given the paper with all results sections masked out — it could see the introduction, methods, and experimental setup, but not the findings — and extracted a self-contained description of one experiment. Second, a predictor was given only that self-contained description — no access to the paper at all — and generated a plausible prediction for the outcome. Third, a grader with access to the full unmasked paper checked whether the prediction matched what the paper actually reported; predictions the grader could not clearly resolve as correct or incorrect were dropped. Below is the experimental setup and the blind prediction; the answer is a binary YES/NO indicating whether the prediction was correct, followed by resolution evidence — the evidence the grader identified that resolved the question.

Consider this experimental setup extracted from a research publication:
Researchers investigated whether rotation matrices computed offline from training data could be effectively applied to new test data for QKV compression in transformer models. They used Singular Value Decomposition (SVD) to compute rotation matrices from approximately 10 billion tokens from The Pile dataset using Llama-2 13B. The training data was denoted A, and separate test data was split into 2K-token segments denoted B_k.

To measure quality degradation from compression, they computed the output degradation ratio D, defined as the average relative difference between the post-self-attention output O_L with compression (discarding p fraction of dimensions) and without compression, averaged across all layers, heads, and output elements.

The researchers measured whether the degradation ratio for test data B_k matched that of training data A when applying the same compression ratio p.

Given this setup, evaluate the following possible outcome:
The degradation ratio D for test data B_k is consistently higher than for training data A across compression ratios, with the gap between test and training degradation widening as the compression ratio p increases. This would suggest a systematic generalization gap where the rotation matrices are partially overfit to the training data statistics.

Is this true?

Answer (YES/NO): NO